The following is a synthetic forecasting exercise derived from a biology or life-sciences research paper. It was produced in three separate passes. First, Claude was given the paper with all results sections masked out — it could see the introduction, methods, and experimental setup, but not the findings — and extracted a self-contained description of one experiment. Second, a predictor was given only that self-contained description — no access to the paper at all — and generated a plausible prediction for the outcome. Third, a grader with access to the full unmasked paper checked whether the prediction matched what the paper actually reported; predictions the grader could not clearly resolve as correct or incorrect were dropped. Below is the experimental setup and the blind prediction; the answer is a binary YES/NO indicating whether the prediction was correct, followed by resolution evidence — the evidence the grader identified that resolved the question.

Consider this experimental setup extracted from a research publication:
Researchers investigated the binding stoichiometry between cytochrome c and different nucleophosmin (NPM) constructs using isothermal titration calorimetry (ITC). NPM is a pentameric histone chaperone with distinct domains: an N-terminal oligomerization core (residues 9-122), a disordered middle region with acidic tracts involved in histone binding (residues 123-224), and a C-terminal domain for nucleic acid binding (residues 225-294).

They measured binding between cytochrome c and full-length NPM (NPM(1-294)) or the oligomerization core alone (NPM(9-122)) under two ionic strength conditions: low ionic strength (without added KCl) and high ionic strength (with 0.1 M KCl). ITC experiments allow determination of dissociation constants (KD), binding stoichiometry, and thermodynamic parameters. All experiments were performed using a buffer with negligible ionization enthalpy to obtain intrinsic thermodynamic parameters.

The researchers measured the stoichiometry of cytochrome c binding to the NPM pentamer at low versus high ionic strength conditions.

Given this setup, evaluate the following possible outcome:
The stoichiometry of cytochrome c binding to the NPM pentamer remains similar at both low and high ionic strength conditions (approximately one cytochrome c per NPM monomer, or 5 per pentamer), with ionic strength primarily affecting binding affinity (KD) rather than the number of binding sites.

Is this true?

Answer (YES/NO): NO